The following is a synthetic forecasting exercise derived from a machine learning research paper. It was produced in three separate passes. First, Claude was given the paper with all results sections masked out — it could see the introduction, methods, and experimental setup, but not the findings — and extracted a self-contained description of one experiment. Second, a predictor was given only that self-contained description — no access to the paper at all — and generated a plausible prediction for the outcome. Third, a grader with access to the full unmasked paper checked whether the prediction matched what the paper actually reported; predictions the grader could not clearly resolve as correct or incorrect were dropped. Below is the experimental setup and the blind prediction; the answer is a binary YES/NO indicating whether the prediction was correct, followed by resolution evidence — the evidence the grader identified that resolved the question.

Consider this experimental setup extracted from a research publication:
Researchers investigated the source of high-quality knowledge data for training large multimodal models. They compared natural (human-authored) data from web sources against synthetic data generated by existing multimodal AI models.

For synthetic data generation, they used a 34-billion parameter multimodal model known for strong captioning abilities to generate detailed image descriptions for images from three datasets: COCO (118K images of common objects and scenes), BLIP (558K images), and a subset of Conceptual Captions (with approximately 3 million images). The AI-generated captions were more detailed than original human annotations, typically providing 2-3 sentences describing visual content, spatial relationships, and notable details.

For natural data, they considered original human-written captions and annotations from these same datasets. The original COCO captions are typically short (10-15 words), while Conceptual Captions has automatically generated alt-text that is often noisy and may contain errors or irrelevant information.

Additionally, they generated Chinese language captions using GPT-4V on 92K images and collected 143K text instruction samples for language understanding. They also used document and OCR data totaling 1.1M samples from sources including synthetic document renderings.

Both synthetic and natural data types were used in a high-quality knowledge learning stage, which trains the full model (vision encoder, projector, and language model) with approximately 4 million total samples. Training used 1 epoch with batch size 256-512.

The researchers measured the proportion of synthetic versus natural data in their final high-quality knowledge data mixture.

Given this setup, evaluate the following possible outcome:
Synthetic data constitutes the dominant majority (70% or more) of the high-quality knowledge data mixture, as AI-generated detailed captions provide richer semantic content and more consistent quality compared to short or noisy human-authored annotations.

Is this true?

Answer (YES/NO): YES